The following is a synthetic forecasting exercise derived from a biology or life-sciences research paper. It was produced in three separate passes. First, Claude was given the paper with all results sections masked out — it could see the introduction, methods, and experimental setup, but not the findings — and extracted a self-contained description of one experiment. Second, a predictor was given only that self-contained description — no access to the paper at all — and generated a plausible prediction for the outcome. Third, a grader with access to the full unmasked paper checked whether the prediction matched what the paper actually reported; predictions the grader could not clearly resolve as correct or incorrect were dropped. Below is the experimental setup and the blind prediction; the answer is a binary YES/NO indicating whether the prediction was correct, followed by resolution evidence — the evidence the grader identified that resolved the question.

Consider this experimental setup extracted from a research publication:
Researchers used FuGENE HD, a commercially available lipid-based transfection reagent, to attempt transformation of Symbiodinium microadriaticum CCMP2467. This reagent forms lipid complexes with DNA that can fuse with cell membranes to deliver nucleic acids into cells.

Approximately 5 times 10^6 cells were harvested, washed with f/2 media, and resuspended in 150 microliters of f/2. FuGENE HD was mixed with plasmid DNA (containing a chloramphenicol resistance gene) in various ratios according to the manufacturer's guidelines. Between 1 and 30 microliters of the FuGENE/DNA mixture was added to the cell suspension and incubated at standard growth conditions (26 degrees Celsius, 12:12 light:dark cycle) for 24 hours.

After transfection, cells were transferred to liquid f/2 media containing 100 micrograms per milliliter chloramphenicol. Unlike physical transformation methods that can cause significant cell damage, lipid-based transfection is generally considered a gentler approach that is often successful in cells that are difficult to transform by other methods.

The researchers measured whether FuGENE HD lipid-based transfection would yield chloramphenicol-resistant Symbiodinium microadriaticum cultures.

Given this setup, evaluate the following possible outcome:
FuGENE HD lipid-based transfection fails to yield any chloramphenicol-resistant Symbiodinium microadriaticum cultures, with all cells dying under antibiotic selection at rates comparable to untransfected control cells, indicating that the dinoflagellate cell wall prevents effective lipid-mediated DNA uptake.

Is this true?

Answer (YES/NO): NO